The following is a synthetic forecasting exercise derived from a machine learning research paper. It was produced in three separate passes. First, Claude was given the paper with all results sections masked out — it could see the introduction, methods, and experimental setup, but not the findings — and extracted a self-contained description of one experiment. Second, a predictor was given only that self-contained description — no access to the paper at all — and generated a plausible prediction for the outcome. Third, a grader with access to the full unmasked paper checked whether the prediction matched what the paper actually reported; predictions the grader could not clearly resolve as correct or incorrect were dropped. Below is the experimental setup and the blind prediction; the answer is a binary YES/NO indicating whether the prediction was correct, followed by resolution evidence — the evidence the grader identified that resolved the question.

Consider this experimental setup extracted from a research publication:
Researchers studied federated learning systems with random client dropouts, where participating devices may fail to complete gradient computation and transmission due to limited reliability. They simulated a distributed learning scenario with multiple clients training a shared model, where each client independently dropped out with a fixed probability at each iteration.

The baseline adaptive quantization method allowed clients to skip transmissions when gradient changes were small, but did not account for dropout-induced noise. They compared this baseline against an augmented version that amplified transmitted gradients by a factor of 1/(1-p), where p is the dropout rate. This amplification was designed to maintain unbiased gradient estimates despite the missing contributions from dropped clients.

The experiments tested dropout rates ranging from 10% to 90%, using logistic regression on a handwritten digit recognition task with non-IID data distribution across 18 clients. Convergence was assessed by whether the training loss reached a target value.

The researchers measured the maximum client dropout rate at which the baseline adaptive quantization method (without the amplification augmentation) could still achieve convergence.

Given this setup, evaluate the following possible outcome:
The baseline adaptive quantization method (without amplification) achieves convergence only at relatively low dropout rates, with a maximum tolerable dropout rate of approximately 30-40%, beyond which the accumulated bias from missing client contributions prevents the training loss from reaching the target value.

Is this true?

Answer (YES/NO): NO